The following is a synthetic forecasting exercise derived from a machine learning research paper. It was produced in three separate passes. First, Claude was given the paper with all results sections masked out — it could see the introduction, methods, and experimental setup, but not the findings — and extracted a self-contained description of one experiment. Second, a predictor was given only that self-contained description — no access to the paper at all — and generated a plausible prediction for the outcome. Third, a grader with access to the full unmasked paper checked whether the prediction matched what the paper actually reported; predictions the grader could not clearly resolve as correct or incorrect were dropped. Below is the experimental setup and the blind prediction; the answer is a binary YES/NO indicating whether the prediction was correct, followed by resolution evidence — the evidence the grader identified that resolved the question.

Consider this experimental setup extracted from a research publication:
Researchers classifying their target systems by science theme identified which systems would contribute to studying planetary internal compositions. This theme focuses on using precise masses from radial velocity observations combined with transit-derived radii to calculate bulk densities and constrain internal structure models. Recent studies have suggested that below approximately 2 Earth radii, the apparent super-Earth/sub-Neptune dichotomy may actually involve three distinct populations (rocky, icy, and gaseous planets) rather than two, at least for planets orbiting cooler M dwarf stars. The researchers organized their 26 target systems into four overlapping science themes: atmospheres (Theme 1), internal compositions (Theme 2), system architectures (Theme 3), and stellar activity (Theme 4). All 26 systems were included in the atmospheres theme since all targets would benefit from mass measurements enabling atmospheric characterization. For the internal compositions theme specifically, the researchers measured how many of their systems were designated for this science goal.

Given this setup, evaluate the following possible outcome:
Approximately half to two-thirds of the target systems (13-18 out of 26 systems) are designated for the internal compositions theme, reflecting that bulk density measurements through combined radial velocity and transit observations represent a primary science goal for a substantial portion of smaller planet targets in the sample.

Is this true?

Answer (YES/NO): NO